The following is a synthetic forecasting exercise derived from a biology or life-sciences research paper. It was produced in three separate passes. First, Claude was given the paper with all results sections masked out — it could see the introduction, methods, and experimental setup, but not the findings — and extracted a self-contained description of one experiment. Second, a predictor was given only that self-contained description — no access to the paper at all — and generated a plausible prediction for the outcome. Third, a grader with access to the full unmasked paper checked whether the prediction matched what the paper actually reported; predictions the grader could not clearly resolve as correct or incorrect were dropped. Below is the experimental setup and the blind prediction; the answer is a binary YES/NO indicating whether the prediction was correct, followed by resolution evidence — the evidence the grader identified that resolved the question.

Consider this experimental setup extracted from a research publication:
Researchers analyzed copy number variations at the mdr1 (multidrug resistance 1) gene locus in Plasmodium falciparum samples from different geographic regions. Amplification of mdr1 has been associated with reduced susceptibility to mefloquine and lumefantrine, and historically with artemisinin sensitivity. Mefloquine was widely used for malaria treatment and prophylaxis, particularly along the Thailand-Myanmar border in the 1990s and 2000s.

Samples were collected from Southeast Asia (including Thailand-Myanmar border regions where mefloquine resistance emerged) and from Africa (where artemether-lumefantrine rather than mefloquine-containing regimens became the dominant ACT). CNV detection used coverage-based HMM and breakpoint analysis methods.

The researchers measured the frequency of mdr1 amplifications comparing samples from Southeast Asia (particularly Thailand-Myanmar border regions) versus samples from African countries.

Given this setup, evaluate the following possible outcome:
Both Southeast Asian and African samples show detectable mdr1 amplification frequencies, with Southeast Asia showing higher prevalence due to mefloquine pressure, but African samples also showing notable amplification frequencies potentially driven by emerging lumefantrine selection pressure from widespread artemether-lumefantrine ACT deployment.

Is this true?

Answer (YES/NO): NO